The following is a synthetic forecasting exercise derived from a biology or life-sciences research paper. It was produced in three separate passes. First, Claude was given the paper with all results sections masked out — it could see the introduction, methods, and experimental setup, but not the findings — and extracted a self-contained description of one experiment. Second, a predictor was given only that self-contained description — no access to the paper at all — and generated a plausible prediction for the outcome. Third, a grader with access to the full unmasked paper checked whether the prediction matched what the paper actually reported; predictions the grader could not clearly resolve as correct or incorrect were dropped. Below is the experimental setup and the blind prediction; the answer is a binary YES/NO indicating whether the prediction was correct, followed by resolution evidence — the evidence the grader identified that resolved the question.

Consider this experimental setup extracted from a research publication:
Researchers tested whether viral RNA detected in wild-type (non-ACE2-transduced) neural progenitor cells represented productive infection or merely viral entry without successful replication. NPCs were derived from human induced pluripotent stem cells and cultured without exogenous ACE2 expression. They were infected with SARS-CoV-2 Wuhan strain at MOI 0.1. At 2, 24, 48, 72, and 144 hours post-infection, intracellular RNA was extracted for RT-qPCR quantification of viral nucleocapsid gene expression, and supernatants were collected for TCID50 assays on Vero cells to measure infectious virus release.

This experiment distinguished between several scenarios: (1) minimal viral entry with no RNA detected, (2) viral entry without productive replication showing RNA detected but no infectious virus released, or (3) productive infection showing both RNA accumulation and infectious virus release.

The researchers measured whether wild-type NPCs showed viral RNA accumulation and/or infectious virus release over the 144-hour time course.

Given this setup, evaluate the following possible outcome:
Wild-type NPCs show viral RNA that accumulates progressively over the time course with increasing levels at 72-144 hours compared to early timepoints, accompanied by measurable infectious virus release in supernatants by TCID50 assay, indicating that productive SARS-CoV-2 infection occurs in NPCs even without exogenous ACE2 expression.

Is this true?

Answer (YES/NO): NO